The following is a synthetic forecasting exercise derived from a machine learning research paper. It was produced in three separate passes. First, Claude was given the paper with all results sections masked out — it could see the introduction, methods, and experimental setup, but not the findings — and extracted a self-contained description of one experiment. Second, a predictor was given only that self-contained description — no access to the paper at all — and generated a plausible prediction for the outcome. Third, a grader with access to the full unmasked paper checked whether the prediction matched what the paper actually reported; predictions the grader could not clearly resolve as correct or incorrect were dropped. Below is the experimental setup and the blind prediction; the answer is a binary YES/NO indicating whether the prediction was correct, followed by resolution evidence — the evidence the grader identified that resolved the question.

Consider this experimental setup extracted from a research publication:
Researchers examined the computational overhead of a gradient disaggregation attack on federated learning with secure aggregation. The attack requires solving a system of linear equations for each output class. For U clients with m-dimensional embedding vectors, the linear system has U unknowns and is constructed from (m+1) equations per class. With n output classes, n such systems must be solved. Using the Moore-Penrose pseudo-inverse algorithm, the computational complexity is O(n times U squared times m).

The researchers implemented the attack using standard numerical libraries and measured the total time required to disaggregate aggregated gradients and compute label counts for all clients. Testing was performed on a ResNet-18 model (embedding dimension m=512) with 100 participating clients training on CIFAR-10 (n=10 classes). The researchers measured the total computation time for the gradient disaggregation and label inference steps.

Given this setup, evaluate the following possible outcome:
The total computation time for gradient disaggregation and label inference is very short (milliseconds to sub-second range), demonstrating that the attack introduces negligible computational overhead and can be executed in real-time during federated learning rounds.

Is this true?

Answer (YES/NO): NO